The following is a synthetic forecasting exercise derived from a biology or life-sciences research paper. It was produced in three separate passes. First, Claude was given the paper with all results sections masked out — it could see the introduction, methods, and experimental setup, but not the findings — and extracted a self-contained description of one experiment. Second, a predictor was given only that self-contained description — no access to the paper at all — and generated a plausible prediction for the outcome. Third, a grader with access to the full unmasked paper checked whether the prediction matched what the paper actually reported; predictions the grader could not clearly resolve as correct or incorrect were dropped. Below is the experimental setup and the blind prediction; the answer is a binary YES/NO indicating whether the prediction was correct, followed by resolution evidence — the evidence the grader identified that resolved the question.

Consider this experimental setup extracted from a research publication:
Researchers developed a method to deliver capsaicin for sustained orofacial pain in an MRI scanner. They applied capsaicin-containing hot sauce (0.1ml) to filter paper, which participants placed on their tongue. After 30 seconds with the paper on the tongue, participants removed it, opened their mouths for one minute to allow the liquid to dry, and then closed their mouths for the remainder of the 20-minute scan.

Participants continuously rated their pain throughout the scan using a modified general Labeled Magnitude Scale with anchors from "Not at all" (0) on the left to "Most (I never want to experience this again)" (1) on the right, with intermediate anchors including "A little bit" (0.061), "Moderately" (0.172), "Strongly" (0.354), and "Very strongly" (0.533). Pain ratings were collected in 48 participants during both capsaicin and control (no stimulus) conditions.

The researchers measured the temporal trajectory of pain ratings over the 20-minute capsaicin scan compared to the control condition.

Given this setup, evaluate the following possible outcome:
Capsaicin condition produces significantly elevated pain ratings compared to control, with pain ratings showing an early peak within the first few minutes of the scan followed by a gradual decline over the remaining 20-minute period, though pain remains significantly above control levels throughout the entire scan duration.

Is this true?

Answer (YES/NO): NO